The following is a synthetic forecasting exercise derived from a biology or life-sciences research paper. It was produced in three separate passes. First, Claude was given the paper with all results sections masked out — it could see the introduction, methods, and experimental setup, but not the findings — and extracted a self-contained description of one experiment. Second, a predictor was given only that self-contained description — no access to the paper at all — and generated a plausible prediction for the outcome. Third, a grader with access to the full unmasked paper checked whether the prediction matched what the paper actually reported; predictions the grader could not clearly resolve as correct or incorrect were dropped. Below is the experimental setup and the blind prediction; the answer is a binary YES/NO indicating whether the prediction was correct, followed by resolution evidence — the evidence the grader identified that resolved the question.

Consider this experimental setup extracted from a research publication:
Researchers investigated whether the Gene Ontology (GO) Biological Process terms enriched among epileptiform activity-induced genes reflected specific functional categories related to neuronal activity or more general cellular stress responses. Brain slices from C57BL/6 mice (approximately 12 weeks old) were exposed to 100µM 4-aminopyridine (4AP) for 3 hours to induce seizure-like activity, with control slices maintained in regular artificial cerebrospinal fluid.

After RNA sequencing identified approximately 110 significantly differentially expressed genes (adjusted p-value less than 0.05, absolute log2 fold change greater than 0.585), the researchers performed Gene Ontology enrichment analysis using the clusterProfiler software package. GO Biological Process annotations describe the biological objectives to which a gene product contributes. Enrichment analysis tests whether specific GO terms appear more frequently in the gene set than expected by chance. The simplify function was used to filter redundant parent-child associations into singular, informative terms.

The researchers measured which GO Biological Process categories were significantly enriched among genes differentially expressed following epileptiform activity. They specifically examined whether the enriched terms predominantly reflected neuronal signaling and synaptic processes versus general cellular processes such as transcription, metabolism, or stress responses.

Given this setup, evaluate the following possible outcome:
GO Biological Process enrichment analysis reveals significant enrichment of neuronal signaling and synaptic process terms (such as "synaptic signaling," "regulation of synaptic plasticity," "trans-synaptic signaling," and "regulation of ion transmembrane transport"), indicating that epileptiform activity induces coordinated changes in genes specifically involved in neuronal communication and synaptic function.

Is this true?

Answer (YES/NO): NO